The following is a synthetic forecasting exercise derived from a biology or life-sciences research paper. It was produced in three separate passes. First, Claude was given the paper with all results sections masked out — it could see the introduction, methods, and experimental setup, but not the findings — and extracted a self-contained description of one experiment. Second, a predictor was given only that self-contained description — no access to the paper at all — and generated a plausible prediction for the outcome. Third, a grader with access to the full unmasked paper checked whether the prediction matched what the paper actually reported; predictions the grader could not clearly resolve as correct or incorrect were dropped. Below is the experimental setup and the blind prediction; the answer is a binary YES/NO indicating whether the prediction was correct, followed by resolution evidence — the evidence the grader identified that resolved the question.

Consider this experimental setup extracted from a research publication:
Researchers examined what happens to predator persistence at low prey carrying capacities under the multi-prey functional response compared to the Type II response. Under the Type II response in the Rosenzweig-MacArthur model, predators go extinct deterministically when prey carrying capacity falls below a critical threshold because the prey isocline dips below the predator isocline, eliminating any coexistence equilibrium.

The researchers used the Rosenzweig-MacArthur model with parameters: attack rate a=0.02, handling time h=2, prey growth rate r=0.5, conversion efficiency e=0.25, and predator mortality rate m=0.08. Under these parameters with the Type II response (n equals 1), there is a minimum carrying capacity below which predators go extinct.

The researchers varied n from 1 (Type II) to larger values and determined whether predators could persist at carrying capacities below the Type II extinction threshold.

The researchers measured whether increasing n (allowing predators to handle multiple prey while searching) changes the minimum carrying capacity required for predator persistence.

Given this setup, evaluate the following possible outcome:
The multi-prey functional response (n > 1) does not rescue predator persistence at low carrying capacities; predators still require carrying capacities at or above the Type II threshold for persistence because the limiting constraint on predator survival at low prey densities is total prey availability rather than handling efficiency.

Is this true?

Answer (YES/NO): NO